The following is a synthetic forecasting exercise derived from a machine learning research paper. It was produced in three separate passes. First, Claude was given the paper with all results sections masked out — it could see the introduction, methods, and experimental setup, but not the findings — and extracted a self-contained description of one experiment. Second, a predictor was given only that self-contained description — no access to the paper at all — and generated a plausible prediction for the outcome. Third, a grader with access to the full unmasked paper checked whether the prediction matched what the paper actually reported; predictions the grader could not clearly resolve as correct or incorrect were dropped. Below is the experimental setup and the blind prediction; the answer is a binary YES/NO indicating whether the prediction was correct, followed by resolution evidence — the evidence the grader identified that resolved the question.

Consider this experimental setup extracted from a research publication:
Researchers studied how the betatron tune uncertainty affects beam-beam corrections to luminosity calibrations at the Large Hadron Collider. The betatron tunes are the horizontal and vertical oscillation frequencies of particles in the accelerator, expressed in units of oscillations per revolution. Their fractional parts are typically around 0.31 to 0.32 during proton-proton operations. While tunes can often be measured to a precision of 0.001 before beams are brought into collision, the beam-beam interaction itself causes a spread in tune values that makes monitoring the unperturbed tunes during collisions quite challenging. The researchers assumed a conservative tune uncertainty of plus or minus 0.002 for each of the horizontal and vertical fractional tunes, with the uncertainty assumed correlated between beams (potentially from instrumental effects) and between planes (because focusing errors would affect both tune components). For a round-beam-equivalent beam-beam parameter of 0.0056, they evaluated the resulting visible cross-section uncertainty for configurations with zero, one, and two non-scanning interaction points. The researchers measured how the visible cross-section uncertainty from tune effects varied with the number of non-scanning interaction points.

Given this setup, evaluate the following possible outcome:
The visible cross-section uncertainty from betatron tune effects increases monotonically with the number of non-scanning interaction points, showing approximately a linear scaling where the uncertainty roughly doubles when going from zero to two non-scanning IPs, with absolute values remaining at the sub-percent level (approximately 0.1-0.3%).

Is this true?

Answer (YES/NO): NO